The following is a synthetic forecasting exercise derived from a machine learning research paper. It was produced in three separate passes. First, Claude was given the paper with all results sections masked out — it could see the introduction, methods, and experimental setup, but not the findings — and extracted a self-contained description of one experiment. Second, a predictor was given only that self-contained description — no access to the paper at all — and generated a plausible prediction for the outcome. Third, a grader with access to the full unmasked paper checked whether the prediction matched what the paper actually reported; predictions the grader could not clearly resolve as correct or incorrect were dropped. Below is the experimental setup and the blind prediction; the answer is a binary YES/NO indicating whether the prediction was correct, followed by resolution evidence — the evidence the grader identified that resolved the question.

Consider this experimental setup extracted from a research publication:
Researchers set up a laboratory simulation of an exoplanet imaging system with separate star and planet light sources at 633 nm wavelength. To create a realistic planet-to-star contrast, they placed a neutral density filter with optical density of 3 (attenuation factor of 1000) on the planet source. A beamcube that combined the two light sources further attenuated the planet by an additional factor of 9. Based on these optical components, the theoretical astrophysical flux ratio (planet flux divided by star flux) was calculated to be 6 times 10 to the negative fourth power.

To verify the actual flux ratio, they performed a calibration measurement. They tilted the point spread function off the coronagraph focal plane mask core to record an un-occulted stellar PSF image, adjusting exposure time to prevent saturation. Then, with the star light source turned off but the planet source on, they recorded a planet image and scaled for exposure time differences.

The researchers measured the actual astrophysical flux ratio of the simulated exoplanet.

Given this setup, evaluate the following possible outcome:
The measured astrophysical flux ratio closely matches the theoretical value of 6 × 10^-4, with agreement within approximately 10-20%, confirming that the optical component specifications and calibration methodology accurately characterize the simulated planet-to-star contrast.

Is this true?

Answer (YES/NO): NO